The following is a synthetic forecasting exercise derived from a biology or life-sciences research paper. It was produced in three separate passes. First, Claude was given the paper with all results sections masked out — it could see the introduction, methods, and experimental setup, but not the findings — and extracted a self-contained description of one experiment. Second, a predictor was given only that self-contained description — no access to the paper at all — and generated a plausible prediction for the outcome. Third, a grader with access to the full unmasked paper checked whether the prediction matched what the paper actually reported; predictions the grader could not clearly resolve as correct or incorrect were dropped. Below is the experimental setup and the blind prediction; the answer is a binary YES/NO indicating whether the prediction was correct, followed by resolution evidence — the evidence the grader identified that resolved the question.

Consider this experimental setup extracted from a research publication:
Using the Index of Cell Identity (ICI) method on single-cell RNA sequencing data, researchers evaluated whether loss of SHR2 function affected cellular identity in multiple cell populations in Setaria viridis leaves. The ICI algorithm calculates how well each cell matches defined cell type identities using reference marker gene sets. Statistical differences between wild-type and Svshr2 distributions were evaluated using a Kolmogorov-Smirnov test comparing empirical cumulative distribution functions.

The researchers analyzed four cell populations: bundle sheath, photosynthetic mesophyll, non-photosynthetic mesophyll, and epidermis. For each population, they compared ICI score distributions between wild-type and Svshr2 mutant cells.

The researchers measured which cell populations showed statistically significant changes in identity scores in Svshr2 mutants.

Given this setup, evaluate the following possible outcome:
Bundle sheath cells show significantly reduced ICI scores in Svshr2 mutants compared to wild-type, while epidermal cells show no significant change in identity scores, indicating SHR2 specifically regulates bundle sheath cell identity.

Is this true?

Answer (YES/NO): NO